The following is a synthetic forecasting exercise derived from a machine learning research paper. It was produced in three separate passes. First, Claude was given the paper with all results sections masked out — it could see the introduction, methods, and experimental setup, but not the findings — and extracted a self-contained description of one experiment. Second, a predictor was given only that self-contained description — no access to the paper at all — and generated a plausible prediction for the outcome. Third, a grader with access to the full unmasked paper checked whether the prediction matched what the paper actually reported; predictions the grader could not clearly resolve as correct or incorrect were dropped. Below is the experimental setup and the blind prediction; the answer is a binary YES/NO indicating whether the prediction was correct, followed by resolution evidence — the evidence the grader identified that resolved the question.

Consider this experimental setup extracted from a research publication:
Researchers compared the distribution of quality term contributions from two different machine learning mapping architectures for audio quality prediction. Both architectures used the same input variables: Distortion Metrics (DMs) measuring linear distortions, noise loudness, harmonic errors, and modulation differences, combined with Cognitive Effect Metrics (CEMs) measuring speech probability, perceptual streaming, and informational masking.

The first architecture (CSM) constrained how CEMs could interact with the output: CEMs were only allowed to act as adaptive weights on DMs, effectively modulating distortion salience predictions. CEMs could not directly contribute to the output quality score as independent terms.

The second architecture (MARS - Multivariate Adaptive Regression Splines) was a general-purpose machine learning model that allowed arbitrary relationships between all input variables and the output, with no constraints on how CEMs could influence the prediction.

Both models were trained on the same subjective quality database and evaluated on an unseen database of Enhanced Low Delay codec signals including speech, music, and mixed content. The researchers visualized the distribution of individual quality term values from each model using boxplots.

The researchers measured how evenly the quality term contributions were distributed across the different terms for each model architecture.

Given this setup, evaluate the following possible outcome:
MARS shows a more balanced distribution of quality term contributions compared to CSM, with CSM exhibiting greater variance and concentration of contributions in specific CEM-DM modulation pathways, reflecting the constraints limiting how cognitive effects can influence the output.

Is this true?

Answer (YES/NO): NO